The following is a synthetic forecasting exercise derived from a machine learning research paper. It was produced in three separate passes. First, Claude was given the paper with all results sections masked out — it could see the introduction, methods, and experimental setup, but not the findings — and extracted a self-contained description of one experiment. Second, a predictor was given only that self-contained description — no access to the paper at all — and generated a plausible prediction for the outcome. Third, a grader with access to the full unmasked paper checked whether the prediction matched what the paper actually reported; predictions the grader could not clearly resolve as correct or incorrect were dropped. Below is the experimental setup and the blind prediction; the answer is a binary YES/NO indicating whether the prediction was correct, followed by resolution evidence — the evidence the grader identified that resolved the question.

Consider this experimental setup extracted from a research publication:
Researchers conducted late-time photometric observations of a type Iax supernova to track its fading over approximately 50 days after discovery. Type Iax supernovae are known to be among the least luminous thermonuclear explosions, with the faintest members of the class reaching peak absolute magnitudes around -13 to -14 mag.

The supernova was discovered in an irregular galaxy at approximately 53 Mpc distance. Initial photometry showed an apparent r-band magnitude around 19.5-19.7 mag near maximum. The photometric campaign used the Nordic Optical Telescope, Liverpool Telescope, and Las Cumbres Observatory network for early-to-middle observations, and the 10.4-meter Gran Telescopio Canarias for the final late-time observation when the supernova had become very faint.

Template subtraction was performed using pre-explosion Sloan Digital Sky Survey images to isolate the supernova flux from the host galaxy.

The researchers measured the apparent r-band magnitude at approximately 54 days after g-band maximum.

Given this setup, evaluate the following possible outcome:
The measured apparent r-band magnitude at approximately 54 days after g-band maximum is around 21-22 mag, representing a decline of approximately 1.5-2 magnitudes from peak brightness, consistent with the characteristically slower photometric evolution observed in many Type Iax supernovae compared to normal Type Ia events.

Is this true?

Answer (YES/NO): NO